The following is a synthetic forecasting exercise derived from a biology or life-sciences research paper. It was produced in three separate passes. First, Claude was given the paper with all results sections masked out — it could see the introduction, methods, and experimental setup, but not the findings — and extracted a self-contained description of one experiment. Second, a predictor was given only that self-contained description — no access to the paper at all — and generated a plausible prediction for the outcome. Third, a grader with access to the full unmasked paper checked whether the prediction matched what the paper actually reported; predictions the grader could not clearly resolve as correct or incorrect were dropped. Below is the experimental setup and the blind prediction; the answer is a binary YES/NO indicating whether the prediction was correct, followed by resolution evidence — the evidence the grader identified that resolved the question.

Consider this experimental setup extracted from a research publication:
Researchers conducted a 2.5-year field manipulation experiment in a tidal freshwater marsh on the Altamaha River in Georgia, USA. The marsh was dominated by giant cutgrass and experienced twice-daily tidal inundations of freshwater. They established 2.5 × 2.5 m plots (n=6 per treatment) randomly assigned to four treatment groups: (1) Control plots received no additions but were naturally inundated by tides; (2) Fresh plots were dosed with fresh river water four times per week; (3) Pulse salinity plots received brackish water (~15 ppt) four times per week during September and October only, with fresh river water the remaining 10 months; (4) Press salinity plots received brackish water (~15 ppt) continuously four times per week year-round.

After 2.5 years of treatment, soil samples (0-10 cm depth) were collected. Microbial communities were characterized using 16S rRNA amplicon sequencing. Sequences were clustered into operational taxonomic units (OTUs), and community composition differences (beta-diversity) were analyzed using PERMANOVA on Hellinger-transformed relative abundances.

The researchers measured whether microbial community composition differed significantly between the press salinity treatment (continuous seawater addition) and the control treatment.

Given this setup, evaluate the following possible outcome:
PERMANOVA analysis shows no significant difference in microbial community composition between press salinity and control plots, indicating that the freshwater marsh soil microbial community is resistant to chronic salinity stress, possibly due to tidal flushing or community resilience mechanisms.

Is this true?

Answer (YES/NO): NO